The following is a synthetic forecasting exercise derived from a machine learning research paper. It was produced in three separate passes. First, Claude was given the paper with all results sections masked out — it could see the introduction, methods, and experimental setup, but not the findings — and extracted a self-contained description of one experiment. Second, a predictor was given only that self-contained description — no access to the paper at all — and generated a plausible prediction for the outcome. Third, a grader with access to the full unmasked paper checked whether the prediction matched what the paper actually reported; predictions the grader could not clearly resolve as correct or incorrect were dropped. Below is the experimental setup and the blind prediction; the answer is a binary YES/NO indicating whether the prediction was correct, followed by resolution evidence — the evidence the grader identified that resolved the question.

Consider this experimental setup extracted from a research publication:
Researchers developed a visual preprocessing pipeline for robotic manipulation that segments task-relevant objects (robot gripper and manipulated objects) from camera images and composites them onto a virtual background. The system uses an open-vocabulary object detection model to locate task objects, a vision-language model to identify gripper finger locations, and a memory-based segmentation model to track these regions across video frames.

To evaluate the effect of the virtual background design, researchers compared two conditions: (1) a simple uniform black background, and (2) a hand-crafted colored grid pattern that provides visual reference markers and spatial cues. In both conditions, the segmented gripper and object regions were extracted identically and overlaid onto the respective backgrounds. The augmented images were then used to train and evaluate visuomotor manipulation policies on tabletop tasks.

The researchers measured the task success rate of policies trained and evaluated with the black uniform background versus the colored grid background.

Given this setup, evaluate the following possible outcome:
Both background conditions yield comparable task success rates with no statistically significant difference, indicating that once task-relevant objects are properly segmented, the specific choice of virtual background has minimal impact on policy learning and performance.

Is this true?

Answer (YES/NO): NO